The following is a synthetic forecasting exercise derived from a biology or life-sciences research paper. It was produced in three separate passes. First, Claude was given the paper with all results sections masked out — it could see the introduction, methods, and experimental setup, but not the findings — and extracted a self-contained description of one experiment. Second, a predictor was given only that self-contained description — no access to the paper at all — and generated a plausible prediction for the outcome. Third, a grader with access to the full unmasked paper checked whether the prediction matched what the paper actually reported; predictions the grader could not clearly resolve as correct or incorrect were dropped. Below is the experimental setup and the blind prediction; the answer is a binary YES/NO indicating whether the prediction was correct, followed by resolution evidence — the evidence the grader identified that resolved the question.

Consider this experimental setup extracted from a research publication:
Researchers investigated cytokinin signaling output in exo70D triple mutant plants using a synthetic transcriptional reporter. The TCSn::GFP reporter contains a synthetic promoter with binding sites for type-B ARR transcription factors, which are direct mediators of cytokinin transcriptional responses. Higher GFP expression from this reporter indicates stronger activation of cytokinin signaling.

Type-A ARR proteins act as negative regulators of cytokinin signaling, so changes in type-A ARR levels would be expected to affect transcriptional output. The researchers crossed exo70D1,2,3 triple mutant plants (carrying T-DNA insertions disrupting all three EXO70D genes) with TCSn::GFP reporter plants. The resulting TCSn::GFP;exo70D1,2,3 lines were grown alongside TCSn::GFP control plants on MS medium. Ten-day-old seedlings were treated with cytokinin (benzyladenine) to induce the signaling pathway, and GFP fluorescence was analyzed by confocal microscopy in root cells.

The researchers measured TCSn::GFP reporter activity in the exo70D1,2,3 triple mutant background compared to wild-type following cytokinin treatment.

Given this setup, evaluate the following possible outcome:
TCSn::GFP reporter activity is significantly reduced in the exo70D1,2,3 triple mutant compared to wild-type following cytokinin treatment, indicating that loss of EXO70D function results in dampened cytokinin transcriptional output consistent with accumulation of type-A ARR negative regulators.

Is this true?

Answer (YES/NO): YES